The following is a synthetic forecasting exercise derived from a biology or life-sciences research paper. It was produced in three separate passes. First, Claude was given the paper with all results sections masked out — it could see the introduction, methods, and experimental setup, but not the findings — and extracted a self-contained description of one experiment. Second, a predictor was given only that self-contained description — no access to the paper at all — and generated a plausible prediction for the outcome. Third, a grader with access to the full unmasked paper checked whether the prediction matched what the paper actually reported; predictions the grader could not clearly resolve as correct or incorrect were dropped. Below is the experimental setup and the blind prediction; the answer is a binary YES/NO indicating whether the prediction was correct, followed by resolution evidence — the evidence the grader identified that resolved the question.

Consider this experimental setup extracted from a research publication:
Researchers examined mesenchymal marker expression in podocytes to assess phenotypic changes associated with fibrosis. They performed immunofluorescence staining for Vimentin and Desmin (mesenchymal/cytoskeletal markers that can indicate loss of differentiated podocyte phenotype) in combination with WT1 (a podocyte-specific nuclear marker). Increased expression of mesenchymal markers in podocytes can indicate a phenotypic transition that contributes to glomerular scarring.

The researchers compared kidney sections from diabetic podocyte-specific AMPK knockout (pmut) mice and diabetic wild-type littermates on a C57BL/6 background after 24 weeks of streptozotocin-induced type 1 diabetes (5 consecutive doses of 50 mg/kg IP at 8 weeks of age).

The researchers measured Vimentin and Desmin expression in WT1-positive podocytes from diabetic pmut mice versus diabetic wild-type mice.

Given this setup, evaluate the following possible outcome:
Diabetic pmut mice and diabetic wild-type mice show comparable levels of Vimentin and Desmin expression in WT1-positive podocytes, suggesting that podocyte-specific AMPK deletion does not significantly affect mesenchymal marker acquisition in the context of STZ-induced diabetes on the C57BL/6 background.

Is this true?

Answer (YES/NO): NO